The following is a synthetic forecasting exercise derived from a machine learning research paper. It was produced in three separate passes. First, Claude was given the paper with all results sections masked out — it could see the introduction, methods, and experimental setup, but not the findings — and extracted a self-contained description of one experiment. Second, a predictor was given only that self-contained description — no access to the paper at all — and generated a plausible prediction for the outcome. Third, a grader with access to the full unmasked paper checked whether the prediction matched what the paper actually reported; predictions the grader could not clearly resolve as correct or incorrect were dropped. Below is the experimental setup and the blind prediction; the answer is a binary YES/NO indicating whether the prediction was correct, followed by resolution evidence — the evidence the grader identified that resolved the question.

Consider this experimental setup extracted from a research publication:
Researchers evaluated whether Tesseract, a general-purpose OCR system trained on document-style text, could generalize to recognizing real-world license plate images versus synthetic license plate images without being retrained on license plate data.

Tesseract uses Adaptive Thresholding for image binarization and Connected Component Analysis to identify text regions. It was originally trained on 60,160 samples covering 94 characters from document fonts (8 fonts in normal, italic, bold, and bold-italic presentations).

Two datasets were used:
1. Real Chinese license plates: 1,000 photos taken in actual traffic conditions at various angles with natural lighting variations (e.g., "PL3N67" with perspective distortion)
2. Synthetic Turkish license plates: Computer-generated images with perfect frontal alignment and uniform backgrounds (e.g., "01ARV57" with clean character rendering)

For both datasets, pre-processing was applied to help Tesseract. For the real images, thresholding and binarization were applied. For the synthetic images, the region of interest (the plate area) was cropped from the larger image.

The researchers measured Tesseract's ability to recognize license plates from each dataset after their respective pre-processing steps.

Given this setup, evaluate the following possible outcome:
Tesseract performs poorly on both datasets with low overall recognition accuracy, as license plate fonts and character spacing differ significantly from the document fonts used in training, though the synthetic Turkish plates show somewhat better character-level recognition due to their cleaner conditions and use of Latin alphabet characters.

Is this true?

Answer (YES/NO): NO